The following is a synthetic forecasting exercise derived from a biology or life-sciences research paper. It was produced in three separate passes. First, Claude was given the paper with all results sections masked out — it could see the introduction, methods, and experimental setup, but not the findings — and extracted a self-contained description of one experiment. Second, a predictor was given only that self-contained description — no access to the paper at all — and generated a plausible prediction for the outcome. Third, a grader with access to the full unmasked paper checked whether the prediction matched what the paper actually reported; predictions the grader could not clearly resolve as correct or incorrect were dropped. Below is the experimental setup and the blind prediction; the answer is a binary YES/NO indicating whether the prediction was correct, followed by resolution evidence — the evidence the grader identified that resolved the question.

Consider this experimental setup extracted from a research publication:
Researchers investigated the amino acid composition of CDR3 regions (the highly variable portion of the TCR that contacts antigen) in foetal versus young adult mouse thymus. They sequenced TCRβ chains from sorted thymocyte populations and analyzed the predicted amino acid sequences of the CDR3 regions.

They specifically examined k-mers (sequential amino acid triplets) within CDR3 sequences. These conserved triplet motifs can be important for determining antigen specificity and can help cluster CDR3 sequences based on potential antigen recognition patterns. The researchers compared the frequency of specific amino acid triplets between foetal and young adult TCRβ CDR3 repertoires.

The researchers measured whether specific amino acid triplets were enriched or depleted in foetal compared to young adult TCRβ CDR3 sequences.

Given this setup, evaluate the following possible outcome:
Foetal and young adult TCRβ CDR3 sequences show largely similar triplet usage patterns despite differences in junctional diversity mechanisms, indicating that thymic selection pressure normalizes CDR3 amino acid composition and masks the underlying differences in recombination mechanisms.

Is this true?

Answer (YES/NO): NO